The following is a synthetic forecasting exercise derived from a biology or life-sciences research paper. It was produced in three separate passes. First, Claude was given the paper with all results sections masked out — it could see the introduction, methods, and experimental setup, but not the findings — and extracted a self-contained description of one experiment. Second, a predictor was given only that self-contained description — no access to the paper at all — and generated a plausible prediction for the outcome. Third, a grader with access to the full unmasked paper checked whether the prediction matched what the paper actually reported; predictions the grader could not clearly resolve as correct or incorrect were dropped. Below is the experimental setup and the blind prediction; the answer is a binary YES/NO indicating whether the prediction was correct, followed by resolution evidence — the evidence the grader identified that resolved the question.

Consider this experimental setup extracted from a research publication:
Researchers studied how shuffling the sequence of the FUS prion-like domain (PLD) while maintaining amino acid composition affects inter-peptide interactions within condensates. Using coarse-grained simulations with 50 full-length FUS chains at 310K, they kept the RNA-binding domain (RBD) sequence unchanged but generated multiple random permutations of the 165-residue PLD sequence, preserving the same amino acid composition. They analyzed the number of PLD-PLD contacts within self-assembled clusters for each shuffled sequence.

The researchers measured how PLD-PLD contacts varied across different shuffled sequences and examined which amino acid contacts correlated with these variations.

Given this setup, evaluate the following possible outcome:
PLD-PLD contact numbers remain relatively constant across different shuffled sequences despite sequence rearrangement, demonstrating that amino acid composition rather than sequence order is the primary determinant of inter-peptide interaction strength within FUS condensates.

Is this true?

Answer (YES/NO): NO